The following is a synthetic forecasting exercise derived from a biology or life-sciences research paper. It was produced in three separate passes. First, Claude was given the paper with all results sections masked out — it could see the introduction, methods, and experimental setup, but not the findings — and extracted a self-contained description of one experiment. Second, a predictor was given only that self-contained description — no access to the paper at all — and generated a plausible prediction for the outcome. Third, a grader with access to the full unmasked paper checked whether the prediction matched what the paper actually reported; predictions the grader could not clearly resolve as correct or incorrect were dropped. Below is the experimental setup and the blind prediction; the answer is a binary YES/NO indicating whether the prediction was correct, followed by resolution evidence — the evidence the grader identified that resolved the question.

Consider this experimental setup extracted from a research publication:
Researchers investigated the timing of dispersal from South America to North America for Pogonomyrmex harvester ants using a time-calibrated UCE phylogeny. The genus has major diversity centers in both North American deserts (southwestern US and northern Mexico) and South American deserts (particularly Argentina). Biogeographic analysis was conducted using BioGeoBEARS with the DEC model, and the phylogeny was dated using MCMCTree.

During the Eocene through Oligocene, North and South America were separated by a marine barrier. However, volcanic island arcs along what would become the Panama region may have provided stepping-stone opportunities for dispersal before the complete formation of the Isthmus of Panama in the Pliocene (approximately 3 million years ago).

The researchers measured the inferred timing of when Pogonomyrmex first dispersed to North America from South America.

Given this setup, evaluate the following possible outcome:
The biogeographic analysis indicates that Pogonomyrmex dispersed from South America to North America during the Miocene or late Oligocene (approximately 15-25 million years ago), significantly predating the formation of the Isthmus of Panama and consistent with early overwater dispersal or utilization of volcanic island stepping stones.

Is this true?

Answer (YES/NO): NO